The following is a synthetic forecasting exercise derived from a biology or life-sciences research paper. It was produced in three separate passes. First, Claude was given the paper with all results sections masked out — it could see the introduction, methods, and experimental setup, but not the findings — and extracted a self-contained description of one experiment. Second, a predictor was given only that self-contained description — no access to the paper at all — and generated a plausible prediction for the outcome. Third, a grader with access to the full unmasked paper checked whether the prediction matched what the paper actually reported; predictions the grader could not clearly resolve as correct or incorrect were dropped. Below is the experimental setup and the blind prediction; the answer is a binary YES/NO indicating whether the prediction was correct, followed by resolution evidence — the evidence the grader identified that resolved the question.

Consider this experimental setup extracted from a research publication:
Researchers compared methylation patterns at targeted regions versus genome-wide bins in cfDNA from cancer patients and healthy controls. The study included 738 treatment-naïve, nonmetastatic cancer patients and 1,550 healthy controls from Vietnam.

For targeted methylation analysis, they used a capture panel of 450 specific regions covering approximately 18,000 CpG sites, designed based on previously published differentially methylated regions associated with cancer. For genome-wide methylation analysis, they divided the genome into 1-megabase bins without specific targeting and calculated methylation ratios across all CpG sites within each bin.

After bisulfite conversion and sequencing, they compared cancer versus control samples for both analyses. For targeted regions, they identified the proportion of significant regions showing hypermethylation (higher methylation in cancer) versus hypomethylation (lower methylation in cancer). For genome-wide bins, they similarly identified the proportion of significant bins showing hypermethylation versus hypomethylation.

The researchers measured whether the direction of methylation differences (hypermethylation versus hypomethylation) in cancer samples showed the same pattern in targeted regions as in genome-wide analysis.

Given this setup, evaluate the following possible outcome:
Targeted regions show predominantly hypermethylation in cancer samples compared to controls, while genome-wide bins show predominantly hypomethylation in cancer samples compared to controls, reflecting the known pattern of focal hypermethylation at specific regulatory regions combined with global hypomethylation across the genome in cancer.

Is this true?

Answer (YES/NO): YES